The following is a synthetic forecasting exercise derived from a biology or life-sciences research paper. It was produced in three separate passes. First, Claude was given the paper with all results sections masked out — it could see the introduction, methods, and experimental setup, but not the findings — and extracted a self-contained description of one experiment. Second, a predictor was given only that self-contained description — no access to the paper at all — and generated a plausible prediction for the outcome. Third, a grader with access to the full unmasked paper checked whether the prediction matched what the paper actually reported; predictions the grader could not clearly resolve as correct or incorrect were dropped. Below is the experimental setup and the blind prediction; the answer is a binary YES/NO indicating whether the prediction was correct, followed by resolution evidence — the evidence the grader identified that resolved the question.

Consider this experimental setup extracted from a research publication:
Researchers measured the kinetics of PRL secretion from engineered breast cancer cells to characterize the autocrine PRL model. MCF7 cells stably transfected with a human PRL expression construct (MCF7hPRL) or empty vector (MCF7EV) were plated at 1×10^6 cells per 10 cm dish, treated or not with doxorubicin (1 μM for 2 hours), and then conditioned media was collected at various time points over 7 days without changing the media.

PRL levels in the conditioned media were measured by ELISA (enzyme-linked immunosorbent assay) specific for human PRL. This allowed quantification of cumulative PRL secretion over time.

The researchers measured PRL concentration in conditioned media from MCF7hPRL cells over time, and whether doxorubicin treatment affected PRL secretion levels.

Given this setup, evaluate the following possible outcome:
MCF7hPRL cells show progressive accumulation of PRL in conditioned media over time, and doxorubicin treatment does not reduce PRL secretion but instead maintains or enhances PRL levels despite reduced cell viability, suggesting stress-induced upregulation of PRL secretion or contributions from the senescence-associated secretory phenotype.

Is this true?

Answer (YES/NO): YES